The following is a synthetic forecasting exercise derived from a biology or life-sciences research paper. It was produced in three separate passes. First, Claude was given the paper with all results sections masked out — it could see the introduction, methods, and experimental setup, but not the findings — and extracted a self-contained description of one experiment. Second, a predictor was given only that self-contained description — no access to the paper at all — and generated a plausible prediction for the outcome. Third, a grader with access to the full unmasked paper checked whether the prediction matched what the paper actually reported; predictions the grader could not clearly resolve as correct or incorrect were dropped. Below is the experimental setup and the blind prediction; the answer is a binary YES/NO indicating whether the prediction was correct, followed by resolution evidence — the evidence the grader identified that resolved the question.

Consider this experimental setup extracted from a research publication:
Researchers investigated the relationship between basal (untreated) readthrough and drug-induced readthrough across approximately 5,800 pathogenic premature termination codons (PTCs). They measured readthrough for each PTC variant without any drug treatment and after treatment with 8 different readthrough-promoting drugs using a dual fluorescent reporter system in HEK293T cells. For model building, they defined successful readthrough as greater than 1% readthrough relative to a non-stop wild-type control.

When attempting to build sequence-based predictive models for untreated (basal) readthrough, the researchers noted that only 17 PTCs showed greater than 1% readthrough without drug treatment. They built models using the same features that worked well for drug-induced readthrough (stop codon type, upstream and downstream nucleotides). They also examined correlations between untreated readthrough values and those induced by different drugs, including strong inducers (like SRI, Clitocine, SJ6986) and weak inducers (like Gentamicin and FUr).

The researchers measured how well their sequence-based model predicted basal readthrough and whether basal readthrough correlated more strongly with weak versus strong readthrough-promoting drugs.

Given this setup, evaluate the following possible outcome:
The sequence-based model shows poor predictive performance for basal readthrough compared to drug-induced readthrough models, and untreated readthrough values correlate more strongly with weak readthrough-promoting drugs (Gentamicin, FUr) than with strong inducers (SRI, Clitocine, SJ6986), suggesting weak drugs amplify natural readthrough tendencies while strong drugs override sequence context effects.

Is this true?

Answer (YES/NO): NO